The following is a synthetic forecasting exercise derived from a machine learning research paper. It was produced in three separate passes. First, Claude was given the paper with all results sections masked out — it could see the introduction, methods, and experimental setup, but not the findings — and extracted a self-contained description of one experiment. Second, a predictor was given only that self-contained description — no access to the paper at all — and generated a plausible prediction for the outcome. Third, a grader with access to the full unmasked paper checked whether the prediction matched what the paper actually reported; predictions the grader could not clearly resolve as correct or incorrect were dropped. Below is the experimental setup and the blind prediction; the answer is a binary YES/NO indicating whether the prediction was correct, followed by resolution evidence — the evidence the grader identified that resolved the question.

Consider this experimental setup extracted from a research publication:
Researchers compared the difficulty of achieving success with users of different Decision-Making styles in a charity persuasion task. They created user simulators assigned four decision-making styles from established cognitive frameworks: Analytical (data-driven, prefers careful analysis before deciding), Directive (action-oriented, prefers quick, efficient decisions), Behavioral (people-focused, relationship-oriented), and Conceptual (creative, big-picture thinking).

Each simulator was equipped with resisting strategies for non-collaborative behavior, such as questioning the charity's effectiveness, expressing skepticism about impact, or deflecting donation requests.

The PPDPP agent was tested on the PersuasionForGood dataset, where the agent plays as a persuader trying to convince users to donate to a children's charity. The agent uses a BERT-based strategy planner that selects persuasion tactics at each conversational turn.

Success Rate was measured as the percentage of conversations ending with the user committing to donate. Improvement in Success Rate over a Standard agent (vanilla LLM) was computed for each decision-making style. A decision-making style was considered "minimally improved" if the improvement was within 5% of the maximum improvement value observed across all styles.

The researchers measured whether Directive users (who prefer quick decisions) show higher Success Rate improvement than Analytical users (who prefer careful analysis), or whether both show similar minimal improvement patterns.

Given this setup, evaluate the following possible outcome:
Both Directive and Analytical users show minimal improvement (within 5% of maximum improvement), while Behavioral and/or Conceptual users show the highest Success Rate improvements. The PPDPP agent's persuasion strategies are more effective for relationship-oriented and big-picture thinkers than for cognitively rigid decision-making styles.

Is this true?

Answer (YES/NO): NO